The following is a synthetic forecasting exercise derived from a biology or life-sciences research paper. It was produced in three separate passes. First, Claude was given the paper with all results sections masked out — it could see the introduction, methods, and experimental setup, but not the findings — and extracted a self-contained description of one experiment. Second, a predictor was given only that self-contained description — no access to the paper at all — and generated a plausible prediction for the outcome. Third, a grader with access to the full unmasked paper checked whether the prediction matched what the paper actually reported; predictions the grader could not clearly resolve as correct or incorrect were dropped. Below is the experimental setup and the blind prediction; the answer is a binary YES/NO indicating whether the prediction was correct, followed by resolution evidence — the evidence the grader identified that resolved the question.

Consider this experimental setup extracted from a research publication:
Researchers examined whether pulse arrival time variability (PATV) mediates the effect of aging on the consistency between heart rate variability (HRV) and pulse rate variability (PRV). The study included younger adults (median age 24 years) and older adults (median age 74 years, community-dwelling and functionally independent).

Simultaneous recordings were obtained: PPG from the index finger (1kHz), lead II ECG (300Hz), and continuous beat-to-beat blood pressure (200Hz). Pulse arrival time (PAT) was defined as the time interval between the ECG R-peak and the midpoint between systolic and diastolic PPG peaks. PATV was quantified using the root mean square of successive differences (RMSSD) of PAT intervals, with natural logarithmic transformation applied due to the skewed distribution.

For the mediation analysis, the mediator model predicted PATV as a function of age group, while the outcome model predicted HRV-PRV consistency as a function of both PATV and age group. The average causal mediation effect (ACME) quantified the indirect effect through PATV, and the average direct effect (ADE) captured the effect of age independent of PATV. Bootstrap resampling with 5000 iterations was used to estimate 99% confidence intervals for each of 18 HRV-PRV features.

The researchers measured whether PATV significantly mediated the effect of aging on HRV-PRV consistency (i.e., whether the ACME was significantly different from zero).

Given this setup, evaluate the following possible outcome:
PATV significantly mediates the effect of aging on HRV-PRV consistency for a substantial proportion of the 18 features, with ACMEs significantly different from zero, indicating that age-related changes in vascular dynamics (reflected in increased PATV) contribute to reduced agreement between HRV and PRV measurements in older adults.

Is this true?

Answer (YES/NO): YES